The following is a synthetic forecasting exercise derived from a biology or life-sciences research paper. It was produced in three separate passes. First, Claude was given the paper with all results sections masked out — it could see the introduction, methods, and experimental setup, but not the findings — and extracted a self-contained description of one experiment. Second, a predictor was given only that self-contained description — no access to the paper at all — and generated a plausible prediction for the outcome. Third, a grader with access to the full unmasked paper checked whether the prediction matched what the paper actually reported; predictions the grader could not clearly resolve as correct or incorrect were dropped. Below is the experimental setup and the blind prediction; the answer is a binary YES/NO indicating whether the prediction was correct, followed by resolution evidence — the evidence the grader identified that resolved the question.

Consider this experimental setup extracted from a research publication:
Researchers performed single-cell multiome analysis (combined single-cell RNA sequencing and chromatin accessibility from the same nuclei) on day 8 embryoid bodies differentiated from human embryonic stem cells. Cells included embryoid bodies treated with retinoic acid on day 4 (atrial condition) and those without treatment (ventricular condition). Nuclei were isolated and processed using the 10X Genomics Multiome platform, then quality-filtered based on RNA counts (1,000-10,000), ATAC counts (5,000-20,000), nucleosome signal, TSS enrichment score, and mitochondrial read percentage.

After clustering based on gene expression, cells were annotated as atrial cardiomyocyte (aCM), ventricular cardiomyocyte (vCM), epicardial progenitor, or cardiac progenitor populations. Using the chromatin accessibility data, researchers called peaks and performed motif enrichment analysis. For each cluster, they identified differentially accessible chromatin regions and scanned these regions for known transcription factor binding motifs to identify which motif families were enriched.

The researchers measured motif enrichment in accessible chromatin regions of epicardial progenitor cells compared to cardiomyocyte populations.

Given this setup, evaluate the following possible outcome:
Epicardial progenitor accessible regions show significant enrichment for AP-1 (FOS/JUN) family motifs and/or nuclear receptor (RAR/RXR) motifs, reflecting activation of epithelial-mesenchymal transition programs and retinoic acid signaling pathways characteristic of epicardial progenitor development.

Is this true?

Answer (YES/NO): NO